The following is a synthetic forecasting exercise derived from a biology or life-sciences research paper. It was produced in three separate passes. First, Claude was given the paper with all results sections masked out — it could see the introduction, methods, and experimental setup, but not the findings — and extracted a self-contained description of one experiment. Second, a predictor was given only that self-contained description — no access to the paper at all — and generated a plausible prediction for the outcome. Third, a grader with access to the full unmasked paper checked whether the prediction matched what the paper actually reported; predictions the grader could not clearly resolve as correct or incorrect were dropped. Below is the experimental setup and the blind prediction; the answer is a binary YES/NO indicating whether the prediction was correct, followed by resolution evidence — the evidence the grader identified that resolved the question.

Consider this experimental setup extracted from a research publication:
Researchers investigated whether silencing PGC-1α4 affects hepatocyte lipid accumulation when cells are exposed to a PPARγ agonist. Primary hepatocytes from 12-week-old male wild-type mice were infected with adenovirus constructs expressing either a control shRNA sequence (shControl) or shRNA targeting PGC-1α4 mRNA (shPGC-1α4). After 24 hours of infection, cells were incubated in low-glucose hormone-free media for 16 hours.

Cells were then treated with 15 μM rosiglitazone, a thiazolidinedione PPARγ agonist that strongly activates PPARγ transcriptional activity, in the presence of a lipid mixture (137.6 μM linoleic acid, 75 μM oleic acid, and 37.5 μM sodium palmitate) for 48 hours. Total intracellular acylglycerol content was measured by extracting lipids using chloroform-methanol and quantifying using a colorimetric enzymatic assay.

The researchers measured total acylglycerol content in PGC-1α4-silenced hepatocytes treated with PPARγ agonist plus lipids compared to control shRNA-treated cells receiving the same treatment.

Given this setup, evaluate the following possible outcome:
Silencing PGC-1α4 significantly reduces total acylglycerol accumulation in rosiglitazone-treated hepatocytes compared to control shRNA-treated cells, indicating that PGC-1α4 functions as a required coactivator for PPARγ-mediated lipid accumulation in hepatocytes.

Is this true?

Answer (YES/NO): YES